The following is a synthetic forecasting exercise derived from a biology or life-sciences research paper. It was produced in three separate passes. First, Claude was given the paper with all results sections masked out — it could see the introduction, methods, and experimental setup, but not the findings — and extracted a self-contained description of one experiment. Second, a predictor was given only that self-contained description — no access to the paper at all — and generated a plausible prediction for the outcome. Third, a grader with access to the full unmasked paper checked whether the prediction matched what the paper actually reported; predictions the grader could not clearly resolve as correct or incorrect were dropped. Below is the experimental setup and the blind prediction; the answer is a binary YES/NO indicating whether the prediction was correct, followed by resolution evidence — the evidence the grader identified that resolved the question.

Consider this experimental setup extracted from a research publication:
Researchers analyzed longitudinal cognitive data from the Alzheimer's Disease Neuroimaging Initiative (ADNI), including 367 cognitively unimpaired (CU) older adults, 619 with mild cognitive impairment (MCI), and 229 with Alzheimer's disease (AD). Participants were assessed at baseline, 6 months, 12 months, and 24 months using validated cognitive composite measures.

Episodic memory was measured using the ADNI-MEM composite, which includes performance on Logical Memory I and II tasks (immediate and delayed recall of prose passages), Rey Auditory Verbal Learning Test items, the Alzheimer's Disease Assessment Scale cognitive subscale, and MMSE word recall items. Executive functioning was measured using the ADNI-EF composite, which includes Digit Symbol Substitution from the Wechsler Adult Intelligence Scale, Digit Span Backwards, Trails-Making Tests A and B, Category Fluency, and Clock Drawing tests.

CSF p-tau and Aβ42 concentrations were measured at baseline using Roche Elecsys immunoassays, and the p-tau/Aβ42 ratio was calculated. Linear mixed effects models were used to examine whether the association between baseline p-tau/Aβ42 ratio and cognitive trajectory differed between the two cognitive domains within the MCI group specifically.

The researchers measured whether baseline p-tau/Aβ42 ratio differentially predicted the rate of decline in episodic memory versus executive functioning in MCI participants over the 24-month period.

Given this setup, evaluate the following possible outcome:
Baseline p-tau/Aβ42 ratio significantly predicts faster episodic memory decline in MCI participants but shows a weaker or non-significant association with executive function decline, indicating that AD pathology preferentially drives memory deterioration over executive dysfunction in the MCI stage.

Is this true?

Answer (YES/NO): NO